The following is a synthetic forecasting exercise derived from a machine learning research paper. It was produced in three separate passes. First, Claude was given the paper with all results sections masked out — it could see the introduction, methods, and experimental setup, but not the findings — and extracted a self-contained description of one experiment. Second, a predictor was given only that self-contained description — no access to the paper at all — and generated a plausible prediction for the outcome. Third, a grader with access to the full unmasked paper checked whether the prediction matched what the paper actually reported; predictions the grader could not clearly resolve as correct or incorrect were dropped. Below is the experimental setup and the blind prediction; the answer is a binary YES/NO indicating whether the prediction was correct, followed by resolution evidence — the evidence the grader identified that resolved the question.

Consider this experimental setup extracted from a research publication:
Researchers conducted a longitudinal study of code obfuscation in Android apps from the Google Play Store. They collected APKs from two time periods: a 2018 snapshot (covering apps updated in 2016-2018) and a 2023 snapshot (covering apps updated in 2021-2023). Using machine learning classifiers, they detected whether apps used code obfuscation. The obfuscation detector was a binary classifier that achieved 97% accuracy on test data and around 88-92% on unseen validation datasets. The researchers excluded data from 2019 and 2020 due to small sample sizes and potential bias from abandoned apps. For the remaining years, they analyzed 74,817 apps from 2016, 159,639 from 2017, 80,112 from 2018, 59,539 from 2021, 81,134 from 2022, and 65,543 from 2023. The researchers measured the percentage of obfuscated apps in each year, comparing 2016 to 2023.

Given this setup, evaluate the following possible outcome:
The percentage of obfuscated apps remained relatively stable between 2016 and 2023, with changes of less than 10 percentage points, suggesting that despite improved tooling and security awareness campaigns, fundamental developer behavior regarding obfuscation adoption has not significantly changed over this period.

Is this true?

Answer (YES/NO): NO